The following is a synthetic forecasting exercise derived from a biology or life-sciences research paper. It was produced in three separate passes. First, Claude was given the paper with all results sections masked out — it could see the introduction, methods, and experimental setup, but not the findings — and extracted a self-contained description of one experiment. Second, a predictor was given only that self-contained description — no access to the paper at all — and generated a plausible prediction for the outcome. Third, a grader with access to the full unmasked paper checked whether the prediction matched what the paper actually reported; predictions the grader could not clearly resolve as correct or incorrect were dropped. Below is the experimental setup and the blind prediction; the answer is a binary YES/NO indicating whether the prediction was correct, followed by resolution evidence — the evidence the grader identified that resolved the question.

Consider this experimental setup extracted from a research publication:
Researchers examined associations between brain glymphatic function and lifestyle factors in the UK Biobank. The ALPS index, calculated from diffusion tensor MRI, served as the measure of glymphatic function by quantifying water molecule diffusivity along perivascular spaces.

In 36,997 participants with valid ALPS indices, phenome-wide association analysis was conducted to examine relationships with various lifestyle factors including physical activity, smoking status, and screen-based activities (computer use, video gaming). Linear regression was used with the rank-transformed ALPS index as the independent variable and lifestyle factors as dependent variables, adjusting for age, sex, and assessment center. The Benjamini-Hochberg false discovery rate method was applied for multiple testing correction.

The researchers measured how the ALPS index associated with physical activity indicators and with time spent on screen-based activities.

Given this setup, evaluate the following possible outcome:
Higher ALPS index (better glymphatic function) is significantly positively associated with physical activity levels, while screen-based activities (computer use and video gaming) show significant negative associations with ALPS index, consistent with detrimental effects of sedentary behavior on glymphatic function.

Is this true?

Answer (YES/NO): YES